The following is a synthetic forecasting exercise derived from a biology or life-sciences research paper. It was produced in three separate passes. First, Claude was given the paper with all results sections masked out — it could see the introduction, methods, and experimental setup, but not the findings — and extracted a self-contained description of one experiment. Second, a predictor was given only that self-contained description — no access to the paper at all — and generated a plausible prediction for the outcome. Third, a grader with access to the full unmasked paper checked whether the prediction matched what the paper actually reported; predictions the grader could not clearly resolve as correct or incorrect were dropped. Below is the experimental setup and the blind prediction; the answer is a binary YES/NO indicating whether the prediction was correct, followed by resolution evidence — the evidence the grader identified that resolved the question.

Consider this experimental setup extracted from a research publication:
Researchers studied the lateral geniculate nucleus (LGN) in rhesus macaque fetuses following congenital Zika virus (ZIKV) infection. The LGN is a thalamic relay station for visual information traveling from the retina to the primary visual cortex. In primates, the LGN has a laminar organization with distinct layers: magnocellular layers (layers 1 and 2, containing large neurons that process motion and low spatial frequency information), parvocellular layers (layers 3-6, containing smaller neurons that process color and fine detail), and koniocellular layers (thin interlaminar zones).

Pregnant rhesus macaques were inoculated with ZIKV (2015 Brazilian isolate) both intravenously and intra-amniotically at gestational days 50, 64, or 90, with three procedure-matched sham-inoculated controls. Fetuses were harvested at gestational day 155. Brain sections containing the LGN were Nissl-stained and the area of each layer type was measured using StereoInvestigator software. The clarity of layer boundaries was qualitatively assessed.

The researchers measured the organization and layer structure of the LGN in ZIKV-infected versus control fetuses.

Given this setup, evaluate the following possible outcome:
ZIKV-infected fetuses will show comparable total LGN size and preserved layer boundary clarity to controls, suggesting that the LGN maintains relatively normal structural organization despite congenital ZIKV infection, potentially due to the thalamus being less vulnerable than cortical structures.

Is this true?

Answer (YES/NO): NO